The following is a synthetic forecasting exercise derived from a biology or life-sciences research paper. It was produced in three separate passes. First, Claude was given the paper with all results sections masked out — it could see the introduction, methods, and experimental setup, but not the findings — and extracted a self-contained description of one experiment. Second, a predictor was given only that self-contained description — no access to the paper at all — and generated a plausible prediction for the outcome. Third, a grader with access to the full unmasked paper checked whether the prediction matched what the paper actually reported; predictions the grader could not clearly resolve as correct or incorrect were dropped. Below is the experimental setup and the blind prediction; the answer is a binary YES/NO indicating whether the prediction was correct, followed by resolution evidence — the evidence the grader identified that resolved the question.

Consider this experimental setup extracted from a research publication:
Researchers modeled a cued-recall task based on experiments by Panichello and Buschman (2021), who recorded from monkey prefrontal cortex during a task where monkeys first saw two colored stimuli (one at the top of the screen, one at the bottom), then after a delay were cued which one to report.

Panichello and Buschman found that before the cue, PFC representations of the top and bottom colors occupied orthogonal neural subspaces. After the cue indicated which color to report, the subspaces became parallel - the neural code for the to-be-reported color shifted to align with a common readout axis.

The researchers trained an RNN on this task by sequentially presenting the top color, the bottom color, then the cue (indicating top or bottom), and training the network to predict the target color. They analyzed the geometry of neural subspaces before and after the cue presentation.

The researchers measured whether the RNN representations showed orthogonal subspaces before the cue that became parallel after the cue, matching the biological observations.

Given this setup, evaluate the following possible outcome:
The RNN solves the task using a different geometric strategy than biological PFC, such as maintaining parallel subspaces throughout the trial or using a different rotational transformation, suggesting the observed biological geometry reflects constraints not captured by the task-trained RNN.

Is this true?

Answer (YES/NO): NO